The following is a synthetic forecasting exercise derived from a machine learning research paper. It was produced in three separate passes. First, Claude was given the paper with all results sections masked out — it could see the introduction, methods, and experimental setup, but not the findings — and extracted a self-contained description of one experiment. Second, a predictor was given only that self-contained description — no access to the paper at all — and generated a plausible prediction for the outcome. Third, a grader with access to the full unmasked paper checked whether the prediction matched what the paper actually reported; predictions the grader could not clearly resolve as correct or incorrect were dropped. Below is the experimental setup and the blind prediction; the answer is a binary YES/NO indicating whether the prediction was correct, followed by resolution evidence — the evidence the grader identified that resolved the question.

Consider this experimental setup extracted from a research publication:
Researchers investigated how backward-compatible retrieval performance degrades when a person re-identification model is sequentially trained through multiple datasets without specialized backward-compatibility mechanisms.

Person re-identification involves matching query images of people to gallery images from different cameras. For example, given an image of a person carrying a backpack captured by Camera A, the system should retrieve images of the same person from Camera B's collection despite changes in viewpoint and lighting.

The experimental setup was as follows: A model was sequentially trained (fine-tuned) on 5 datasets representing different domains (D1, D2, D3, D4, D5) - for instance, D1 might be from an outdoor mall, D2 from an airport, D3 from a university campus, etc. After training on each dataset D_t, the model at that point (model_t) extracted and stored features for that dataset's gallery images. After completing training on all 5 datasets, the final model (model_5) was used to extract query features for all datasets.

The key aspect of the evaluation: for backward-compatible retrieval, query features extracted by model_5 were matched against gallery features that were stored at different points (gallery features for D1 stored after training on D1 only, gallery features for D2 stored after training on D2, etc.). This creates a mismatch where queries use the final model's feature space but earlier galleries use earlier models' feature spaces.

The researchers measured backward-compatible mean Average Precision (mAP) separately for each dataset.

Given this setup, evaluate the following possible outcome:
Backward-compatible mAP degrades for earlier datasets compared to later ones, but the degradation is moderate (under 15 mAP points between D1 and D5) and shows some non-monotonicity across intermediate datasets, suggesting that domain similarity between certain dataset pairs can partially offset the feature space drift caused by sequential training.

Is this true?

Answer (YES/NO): NO